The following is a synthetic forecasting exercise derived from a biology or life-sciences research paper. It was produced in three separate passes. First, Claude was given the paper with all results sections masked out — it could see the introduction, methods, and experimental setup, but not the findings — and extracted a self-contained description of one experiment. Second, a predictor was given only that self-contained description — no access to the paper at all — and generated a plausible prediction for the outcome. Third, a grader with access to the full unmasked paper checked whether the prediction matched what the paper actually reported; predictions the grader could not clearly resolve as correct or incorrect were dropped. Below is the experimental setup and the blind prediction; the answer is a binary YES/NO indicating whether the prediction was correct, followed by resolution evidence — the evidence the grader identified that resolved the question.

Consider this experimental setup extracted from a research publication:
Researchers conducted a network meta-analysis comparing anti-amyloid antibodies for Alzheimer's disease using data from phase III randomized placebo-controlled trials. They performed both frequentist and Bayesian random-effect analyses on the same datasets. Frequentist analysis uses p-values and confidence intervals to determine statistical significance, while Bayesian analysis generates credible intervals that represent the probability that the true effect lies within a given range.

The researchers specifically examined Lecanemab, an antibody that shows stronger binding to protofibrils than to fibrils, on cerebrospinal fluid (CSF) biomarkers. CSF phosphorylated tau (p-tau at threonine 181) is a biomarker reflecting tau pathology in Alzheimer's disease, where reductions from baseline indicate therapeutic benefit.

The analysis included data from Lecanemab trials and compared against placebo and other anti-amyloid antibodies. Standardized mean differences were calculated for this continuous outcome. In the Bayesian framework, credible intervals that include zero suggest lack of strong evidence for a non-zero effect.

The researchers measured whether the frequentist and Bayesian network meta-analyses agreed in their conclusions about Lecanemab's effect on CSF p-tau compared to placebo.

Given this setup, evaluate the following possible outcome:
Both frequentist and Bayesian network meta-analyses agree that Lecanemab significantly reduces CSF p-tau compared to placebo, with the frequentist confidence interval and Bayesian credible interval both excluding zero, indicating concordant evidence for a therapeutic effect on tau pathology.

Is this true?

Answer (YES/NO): NO